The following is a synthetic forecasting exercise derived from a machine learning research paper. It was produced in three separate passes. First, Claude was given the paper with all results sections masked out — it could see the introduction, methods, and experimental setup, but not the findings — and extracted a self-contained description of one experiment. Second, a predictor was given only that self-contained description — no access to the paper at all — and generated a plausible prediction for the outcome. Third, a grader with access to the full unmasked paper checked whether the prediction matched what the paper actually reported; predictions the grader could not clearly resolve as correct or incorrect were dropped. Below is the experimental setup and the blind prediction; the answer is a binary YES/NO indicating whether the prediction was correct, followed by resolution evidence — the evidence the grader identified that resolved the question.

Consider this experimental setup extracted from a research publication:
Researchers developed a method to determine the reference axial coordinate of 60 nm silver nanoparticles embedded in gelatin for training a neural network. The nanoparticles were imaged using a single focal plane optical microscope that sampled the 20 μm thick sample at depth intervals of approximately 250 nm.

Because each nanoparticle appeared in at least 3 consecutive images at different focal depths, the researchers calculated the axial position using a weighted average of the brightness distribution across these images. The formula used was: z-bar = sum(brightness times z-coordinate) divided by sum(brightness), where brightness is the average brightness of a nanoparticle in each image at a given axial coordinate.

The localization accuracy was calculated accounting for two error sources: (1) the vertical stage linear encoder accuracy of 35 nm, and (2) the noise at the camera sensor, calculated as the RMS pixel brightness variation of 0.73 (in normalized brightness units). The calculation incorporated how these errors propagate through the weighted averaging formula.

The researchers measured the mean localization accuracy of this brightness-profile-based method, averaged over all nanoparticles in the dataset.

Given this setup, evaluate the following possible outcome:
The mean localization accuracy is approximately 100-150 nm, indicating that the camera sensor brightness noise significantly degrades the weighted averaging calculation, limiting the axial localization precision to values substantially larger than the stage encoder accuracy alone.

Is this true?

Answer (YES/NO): NO